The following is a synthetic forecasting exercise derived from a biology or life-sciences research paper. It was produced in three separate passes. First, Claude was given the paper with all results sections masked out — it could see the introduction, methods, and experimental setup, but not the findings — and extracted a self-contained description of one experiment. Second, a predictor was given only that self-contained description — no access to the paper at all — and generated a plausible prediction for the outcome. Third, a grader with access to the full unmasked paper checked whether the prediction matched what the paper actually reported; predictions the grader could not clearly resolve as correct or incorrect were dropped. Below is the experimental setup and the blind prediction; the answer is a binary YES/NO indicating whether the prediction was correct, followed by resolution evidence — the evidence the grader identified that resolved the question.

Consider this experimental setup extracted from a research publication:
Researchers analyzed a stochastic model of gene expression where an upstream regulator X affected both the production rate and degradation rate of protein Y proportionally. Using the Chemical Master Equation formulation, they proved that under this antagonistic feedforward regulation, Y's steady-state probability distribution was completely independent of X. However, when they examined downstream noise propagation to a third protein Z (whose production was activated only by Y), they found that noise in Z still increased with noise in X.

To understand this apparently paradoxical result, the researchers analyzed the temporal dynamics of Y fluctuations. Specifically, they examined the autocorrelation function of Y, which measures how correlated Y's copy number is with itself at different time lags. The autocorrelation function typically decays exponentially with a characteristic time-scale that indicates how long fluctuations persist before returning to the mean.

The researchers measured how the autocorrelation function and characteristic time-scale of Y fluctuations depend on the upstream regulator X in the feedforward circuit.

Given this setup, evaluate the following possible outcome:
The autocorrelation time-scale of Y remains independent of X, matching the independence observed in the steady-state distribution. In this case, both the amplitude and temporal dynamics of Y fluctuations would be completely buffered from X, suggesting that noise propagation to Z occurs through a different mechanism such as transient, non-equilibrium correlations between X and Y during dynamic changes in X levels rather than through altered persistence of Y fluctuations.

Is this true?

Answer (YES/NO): NO